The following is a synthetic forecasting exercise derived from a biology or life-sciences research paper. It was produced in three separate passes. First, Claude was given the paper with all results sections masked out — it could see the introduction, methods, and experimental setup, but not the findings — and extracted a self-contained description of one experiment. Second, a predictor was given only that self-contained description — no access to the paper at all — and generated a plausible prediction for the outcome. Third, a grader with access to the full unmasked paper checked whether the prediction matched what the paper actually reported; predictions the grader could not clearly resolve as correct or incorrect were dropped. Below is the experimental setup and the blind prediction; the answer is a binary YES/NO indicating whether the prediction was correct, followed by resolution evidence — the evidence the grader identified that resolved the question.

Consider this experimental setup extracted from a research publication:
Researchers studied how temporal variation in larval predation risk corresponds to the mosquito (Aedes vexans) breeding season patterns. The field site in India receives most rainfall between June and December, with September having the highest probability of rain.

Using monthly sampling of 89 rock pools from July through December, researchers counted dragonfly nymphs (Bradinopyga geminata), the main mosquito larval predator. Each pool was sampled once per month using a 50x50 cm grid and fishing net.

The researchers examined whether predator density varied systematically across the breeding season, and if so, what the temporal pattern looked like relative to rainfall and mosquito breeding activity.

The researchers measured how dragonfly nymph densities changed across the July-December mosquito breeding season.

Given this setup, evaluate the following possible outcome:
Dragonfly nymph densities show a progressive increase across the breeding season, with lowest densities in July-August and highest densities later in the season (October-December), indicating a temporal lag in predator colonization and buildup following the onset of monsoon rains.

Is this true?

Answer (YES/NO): NO